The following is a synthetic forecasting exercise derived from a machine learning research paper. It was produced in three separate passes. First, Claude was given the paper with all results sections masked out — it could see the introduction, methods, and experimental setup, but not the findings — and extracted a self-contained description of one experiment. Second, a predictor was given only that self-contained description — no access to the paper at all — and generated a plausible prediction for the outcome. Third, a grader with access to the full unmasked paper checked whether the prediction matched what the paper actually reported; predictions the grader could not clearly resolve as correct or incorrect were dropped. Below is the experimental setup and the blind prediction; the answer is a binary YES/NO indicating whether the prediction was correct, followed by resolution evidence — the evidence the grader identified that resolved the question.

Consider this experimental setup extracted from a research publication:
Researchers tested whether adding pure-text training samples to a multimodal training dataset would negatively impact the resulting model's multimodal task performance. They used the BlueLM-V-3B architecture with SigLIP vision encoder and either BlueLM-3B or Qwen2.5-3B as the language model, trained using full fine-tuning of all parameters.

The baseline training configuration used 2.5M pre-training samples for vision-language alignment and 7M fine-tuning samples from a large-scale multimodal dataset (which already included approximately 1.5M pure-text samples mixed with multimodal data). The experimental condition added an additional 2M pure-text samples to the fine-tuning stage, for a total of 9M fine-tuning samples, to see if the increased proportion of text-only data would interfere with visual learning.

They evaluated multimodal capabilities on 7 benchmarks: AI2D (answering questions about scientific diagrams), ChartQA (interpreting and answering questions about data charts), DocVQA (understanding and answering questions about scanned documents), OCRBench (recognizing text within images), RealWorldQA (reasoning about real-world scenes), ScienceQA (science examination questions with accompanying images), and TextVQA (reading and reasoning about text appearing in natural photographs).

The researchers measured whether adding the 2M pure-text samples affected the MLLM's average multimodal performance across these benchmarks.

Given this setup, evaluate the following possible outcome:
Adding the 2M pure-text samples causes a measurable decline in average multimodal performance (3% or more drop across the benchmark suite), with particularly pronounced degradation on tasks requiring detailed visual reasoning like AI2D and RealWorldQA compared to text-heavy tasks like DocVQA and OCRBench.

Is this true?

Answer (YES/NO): NO